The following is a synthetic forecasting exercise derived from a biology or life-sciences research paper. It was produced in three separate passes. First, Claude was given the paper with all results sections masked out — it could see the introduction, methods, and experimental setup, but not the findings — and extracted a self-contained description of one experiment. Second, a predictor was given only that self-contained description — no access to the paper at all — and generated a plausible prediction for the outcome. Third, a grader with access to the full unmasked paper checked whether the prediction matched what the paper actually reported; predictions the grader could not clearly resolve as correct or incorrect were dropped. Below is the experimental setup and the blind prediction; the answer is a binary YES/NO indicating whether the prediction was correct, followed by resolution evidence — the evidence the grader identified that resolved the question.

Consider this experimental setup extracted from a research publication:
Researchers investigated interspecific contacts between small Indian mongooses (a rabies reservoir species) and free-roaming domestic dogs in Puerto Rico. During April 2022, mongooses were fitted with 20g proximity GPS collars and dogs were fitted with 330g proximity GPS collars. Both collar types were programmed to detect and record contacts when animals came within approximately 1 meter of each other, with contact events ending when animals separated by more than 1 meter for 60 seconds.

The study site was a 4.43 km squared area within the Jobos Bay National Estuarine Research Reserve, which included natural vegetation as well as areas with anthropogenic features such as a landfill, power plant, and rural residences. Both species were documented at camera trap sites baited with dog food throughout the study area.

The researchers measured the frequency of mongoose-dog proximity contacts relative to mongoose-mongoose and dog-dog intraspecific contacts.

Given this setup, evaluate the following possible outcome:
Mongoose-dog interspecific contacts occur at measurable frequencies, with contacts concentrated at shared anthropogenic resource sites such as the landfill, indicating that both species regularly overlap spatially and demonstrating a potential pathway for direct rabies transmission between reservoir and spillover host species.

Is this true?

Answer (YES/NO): NO